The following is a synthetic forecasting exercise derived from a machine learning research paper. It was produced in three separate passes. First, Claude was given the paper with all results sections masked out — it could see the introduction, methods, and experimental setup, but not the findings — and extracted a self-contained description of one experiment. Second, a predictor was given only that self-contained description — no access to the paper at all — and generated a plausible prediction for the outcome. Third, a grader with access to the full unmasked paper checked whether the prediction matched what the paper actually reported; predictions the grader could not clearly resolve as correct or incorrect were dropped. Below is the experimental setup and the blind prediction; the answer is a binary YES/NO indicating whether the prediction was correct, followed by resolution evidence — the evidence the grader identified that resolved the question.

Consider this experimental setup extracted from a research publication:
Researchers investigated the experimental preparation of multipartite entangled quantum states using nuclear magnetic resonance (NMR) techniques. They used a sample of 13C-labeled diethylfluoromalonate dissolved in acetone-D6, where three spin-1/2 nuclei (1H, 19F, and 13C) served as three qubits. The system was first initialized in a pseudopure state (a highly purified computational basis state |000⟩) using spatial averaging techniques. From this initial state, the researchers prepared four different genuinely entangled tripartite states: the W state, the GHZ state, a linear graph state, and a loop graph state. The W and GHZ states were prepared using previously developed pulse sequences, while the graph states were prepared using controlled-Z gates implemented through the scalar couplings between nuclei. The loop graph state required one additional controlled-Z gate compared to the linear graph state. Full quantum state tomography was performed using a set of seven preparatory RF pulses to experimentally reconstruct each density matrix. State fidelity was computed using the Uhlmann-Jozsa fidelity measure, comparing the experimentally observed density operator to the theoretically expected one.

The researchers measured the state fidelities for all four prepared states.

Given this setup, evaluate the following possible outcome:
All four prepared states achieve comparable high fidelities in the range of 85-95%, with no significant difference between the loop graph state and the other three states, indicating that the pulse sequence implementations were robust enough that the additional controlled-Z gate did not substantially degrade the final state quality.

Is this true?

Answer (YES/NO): YES